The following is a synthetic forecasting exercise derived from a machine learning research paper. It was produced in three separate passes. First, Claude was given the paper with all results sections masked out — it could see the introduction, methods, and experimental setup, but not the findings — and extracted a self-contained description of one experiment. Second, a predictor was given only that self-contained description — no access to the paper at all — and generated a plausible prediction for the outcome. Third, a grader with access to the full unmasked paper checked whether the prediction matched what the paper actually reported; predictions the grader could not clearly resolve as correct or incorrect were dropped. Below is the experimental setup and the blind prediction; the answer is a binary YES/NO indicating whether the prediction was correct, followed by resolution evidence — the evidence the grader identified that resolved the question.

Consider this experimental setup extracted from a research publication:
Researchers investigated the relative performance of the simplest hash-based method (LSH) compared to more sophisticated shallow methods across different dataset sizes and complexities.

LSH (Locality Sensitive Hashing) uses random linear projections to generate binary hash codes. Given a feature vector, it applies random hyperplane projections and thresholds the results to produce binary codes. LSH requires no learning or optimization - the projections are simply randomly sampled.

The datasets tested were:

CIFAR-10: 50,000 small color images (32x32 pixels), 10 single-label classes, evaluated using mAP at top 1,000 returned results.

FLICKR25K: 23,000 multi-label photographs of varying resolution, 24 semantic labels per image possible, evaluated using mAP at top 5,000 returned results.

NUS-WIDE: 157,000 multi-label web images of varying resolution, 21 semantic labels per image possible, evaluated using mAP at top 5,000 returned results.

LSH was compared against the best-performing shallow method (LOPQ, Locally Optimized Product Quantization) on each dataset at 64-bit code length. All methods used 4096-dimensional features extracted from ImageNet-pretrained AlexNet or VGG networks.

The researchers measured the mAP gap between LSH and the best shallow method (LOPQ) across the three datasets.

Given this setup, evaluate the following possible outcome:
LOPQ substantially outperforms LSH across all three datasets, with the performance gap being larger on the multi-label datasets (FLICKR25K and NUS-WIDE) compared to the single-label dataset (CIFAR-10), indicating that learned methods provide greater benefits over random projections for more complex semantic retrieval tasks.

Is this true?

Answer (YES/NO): NO